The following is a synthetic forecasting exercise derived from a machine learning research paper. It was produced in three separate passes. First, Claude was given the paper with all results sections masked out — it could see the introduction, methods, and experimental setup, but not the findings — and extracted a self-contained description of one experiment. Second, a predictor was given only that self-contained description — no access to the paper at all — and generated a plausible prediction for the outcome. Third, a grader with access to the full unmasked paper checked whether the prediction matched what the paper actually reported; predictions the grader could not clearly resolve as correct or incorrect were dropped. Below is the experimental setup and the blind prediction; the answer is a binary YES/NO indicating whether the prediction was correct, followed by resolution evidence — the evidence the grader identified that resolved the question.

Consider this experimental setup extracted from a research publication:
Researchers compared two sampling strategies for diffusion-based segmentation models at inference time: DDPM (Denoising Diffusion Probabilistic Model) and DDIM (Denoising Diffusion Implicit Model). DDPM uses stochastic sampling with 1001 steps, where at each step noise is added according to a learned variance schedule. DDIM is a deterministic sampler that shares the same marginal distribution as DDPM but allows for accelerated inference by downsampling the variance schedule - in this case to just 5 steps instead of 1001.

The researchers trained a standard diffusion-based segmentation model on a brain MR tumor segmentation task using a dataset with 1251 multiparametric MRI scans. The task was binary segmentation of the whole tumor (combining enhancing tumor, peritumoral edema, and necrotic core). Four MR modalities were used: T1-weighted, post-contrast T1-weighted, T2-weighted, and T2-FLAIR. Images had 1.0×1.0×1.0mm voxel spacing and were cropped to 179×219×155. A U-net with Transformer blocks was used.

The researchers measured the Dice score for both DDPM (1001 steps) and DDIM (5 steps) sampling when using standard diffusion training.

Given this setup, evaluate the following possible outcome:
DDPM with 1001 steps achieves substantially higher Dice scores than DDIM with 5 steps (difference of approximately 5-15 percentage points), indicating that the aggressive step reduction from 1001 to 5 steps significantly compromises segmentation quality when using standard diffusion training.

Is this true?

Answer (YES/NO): NO